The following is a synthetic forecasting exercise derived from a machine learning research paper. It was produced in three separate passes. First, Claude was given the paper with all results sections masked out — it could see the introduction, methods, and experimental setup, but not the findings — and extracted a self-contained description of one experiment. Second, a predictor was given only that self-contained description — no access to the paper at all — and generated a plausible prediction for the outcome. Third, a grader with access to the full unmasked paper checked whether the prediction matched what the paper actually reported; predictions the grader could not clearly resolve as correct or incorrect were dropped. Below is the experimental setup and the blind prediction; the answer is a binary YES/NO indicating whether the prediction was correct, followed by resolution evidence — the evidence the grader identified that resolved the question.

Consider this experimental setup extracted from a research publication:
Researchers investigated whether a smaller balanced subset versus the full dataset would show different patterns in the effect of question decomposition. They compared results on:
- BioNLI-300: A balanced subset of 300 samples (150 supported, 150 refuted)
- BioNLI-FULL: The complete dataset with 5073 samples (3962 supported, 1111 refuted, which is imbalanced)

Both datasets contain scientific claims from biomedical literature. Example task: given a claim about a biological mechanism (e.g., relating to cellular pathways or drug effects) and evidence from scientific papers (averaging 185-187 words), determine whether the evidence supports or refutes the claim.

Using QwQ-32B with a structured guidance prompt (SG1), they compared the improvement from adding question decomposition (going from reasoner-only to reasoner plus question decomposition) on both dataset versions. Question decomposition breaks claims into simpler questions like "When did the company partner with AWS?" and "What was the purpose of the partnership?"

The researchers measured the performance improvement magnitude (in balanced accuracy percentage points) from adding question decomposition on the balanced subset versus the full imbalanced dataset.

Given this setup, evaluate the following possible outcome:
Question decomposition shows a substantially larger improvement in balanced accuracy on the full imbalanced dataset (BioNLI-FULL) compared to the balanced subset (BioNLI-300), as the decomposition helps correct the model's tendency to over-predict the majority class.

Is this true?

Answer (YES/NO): NO